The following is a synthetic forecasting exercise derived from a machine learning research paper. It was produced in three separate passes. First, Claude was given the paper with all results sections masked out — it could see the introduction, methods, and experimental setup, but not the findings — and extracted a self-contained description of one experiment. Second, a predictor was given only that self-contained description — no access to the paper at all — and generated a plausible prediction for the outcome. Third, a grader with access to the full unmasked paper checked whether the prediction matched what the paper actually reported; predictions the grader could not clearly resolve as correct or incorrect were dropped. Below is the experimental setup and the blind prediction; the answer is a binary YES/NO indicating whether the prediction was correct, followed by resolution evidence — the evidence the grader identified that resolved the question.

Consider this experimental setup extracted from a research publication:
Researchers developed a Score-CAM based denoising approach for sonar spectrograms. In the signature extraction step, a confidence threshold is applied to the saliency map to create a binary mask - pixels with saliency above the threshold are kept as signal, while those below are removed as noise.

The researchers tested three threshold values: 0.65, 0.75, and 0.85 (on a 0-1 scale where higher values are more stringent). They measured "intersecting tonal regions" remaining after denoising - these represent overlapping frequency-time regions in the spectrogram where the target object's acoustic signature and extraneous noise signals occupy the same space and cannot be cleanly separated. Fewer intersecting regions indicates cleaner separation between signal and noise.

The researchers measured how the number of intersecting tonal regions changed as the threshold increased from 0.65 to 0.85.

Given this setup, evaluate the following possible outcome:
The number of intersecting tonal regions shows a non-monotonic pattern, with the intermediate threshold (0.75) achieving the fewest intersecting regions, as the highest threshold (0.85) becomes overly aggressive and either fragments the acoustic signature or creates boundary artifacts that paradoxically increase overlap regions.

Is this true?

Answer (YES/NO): NO